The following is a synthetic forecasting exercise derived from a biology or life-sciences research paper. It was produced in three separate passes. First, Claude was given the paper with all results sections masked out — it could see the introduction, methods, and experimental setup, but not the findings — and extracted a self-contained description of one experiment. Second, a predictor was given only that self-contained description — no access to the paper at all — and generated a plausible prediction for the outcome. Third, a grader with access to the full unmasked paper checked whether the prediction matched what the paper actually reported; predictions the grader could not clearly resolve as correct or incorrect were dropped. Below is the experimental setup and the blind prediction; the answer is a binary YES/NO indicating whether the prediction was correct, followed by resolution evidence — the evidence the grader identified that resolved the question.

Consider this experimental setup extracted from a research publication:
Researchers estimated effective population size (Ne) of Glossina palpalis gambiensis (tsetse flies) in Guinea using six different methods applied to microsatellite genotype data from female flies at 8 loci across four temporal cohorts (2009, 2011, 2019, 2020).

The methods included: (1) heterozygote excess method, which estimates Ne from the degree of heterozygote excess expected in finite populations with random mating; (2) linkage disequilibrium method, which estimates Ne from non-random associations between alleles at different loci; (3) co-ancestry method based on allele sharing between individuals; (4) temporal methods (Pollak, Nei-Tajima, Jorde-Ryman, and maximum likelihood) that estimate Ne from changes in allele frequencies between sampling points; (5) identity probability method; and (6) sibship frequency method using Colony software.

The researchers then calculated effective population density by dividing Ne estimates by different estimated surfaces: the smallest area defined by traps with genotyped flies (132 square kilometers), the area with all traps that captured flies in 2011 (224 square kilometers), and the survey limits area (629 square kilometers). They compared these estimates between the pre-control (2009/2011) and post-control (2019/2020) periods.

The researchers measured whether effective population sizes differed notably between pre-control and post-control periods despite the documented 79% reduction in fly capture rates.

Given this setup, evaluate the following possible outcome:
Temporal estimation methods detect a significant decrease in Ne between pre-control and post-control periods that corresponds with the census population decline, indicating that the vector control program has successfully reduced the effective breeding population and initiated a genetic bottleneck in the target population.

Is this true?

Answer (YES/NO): NO